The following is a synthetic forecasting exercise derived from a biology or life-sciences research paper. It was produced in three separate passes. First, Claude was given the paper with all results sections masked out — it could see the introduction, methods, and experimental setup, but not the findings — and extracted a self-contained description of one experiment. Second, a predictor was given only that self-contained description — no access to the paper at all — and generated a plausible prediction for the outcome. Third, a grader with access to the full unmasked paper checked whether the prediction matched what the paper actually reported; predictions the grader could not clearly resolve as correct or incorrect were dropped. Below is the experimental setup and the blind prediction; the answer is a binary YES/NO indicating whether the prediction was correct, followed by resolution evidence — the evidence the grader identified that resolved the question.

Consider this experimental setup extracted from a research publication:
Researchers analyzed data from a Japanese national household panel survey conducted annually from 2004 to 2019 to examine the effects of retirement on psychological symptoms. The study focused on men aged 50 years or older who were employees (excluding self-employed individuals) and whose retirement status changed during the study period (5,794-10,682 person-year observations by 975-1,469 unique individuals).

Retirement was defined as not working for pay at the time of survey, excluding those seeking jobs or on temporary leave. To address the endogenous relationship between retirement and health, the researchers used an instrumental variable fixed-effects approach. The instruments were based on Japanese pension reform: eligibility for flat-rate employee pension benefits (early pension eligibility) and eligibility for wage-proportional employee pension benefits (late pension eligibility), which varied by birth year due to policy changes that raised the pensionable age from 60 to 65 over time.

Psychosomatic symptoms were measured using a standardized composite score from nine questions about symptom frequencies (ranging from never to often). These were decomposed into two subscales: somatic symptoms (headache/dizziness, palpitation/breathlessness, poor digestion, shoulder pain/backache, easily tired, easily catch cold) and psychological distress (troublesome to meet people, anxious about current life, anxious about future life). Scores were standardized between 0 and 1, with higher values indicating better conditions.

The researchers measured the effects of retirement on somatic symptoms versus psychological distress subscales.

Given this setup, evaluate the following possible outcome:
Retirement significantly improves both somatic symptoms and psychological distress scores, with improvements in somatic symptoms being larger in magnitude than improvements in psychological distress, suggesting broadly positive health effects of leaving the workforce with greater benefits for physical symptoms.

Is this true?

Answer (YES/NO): NO